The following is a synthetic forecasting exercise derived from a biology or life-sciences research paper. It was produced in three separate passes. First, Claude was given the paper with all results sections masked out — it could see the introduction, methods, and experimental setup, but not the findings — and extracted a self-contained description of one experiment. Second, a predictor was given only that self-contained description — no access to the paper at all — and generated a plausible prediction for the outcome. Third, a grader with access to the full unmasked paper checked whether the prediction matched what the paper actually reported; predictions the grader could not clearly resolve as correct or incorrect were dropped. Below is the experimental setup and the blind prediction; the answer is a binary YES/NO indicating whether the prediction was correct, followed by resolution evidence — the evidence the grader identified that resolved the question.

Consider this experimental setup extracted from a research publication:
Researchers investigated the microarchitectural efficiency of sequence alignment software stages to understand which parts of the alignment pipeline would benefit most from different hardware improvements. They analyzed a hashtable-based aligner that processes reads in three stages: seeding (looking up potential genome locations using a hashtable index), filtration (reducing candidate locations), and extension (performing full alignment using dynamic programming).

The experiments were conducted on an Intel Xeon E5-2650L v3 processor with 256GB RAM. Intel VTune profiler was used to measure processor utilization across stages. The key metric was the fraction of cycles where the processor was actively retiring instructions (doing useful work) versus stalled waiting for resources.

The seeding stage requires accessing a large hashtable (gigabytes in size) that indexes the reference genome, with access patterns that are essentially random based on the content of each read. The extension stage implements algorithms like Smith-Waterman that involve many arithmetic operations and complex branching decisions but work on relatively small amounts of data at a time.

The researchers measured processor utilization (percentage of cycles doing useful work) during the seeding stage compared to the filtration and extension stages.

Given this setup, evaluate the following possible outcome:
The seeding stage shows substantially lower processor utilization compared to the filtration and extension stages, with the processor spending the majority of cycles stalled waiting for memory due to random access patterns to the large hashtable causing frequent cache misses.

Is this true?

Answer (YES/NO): YES